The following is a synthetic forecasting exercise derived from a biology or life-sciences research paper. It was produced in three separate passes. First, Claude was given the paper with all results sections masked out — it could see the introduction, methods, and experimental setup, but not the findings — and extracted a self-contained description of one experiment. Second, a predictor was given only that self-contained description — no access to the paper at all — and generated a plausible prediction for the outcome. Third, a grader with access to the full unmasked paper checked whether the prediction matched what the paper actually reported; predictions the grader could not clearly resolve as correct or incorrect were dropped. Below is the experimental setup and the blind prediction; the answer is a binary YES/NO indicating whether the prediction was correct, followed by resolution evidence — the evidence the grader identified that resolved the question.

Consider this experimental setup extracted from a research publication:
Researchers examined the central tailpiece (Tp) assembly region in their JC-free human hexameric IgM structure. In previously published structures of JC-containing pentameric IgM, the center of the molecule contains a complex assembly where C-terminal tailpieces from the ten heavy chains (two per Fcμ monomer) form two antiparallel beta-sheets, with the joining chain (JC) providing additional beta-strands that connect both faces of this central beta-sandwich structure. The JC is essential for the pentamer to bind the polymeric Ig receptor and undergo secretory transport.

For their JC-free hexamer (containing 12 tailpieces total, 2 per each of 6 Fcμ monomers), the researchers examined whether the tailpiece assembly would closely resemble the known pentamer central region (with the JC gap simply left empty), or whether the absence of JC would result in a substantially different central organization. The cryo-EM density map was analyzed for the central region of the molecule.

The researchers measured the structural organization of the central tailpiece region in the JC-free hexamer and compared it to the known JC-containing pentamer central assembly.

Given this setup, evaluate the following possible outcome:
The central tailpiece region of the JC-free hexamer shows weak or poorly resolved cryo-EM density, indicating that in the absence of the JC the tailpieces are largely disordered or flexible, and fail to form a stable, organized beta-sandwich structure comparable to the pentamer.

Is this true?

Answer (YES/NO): NO